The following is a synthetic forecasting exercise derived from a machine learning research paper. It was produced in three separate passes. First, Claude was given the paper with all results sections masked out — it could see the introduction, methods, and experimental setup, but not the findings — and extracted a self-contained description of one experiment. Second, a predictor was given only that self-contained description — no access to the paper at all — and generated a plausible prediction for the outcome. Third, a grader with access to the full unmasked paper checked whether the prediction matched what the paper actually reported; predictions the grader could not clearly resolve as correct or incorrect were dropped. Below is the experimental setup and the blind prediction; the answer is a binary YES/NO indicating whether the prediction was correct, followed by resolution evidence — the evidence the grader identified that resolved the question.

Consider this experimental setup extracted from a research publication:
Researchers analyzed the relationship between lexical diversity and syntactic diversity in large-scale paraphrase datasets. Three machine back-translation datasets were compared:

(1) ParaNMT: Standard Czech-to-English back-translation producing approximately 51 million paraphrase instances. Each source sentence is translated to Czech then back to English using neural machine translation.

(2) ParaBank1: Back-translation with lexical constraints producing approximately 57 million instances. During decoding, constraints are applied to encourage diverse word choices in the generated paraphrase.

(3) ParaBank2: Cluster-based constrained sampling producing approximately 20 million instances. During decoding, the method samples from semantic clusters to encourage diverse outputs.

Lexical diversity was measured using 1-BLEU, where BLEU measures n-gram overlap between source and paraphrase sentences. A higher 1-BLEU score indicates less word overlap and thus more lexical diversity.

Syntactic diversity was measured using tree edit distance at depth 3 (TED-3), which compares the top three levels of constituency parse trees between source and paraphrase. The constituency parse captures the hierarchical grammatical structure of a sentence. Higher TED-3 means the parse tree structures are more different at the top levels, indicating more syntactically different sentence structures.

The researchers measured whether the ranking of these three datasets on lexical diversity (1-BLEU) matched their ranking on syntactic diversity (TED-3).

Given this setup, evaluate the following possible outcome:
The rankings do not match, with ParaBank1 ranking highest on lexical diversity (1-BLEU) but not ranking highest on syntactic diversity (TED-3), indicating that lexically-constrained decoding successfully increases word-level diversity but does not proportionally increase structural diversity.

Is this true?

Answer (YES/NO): NO